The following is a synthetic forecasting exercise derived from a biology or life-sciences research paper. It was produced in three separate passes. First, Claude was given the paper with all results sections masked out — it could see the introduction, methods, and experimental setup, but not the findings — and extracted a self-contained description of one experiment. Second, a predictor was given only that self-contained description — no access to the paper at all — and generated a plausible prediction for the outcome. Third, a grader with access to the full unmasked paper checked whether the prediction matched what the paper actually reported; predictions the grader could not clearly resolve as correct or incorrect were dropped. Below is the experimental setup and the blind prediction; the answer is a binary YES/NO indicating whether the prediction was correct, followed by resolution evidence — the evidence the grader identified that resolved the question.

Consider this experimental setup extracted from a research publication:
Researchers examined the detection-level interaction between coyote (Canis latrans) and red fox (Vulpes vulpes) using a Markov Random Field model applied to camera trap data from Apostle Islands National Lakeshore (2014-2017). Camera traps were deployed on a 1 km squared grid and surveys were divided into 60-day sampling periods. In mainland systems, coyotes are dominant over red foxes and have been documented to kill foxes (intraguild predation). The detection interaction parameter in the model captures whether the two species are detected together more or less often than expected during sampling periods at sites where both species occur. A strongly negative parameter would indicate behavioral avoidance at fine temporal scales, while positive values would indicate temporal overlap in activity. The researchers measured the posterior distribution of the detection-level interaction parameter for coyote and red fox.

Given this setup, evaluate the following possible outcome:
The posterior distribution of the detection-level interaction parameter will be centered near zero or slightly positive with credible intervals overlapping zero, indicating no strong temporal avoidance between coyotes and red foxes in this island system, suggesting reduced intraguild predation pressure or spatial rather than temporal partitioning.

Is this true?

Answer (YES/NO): NO